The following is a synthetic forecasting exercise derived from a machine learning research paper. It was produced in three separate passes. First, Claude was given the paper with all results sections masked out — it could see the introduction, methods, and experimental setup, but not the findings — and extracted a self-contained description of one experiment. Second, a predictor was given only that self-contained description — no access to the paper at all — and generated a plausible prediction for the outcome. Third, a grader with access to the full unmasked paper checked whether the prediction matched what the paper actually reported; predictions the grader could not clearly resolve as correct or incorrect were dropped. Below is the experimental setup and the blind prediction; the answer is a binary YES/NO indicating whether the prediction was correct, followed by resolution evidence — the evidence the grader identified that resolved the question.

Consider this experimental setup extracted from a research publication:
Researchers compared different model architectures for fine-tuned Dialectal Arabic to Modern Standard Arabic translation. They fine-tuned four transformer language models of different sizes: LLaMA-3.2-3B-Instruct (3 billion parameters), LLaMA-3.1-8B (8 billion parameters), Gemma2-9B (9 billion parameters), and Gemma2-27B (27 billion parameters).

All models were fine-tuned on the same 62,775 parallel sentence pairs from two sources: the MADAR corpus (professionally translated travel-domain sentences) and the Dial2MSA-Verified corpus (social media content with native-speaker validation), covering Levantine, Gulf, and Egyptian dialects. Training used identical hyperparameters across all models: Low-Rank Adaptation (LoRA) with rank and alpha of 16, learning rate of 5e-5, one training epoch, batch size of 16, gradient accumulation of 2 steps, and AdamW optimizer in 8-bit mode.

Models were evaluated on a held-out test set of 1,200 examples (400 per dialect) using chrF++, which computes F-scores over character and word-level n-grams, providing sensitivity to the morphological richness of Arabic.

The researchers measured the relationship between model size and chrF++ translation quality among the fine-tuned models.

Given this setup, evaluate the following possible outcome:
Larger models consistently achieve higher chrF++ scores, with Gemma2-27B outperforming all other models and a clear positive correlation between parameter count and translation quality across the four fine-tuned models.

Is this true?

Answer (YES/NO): NO